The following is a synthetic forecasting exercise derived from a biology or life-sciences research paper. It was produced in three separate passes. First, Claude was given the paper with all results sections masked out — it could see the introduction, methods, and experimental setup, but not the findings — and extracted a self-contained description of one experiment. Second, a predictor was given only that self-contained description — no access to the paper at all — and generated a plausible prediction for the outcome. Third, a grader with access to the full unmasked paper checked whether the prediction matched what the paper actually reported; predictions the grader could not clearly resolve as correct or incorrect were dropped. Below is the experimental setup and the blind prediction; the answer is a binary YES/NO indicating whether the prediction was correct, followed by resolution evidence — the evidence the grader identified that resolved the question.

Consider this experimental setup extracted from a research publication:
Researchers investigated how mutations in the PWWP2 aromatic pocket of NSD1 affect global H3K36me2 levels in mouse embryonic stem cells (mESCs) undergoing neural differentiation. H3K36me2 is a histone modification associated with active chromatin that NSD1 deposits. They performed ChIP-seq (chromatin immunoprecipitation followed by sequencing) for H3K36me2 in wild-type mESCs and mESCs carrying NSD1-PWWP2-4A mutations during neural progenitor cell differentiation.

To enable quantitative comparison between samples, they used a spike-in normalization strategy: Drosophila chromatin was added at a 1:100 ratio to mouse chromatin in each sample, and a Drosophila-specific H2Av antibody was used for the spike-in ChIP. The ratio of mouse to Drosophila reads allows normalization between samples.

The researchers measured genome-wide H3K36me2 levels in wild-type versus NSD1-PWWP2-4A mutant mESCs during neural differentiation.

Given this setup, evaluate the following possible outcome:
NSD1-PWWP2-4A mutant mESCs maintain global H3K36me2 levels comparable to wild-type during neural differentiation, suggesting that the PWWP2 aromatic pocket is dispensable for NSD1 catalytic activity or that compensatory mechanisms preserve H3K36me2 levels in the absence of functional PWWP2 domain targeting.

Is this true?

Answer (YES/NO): NO